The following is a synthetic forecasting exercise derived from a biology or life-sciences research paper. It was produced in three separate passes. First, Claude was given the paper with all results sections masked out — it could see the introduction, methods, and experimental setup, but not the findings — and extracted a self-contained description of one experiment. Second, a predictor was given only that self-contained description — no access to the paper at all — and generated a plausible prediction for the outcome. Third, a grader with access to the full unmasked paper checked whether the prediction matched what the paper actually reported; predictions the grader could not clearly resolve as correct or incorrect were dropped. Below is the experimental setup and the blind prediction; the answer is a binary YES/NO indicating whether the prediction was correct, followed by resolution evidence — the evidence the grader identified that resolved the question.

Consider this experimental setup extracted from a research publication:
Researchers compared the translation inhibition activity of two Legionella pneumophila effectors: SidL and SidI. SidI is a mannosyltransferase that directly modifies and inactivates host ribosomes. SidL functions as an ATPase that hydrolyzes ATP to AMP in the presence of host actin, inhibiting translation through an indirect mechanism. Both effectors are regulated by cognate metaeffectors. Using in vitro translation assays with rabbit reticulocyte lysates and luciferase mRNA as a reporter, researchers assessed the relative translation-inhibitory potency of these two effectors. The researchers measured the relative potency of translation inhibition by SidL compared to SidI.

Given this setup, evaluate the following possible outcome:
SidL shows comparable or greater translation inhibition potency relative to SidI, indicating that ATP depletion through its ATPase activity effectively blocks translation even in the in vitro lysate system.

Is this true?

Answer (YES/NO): NO